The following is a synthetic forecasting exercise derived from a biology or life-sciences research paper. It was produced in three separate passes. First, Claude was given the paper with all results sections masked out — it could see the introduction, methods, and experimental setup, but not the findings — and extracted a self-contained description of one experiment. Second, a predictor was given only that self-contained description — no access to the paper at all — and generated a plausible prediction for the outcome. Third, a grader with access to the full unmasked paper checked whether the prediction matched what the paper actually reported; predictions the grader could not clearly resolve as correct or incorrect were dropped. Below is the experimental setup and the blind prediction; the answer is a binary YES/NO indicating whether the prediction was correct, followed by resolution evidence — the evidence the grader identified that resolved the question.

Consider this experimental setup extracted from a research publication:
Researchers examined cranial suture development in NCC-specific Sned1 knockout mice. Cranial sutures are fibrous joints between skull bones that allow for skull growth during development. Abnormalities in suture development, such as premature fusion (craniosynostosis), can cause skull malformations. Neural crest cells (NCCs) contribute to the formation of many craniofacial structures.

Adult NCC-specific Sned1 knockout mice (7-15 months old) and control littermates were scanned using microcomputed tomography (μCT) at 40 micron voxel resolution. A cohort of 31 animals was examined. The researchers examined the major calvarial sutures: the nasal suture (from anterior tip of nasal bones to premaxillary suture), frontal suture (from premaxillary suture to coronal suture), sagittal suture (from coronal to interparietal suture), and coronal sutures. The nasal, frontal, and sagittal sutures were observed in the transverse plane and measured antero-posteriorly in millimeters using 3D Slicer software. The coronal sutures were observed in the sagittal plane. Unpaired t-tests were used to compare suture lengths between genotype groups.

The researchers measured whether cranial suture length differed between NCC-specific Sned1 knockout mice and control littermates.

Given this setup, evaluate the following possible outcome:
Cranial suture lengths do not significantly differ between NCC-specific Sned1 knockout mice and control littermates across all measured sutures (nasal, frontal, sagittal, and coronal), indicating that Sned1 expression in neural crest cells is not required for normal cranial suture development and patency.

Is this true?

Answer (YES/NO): NO